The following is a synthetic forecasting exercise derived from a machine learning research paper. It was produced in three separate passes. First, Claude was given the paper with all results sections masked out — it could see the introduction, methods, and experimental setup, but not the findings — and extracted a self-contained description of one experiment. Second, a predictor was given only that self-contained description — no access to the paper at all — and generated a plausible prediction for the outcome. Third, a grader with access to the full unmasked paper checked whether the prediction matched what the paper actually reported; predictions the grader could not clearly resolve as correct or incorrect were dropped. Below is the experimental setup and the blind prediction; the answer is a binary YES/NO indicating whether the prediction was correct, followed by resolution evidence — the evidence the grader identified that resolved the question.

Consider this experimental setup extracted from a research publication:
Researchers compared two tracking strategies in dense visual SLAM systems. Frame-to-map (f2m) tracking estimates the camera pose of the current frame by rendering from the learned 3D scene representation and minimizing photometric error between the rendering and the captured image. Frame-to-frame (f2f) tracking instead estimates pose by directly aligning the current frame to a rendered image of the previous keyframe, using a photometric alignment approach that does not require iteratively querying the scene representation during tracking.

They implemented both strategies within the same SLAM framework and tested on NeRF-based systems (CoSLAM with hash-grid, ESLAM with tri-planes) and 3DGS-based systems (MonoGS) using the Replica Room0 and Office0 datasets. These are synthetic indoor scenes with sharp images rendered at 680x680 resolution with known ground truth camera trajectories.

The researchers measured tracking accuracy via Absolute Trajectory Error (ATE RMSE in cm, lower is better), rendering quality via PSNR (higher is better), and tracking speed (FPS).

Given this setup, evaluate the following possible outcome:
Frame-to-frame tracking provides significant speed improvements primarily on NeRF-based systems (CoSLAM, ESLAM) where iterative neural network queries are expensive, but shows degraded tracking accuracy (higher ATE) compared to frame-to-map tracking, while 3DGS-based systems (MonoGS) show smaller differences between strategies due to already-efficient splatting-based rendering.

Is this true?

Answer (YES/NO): NO